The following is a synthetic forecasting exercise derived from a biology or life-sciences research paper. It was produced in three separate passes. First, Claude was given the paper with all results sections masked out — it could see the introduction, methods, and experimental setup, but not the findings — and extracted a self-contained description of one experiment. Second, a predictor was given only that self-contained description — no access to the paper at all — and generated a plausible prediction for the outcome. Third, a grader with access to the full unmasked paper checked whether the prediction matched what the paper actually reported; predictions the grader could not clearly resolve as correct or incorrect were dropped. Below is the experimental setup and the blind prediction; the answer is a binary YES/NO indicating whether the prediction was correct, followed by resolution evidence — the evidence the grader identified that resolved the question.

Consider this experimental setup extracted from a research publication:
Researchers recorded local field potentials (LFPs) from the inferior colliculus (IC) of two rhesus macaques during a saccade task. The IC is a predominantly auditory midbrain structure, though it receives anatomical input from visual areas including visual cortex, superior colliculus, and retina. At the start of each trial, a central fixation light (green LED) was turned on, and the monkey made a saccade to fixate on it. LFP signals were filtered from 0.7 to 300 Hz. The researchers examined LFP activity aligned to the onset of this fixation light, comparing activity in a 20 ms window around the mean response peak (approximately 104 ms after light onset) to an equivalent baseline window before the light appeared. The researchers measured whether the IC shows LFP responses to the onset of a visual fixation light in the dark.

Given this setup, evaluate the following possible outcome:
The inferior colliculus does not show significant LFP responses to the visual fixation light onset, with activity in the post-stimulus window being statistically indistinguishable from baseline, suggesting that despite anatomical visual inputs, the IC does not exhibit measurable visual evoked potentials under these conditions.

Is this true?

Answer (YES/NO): NO